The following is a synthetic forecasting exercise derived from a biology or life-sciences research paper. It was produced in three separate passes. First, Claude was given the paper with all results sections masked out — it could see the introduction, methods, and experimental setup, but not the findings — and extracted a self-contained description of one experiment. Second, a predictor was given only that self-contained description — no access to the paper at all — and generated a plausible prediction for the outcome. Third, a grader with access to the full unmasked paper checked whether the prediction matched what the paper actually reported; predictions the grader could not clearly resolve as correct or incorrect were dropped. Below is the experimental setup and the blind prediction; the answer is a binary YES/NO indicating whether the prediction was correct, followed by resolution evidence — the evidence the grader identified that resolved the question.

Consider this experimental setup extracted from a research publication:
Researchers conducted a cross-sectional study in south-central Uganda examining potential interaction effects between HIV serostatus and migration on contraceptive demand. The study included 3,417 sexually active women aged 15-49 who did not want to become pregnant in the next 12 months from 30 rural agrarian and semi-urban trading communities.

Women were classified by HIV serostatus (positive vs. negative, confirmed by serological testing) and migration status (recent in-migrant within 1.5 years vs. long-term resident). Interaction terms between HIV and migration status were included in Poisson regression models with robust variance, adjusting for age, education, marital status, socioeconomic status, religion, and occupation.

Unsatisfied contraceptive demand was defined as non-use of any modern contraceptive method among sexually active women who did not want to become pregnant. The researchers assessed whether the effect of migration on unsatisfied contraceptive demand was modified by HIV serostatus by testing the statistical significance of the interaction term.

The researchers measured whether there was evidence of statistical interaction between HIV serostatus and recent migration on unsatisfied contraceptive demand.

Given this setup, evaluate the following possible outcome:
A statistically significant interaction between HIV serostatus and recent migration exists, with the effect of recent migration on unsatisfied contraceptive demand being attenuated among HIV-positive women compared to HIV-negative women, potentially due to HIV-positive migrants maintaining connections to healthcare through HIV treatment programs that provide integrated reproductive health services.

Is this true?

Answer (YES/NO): NO